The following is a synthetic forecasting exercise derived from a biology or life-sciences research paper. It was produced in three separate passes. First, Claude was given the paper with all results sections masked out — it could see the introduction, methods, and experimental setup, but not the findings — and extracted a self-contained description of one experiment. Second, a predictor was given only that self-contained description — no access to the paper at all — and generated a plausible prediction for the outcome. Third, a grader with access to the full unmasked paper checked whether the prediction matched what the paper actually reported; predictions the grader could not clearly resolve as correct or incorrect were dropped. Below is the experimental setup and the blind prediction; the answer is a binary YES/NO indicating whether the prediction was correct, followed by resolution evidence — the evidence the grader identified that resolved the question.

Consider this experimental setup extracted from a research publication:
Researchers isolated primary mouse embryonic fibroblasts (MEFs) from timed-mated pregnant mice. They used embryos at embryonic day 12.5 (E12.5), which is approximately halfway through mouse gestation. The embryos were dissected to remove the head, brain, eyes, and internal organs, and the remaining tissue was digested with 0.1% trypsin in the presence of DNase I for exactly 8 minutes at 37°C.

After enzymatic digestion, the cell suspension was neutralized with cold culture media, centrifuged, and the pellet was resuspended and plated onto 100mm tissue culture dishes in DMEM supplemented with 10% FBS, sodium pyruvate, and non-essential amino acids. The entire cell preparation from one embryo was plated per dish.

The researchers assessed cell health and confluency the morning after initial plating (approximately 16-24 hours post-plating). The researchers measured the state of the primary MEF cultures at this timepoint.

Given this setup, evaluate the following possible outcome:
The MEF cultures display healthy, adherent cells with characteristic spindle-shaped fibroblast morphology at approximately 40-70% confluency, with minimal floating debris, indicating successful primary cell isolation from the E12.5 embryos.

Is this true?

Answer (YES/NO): NO